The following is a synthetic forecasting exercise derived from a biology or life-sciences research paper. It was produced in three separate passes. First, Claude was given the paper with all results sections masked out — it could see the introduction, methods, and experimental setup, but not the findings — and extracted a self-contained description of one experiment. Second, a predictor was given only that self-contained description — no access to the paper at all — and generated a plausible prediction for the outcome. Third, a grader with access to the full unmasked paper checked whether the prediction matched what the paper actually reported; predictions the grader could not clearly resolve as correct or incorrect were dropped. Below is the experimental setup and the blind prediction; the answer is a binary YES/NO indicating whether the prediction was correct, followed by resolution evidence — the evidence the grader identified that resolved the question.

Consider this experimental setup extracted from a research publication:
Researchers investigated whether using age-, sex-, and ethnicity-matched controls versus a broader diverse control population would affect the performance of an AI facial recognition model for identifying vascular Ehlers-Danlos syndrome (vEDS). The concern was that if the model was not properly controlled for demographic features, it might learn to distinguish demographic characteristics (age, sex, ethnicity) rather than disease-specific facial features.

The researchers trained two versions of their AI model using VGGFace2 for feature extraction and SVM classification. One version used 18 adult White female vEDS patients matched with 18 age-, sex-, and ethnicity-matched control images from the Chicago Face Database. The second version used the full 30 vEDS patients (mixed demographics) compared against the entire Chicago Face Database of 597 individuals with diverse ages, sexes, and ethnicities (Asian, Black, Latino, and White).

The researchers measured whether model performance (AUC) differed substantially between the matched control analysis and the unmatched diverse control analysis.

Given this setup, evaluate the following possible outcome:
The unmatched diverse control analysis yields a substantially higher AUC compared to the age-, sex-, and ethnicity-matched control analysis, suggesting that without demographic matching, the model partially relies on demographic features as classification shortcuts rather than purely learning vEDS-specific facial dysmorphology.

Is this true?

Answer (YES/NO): NO